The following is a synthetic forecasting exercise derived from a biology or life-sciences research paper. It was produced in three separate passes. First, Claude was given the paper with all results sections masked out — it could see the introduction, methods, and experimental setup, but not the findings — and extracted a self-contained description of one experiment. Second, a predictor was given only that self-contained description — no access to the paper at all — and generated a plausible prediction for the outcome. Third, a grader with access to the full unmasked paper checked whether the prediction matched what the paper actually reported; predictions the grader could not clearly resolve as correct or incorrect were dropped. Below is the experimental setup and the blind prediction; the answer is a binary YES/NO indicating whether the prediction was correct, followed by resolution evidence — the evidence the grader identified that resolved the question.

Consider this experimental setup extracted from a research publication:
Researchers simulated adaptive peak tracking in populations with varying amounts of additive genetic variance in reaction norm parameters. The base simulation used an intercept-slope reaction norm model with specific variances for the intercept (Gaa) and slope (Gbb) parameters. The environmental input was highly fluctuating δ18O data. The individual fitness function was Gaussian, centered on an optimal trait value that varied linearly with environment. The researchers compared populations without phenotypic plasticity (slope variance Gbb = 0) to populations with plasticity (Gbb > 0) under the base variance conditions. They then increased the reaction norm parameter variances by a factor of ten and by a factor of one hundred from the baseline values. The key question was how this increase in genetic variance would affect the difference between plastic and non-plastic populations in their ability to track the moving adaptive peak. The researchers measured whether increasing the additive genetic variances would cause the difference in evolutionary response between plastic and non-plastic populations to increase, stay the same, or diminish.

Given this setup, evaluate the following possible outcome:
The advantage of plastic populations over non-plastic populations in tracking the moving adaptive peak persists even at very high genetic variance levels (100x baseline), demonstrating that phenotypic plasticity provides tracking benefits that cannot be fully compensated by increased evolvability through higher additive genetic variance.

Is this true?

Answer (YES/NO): NO